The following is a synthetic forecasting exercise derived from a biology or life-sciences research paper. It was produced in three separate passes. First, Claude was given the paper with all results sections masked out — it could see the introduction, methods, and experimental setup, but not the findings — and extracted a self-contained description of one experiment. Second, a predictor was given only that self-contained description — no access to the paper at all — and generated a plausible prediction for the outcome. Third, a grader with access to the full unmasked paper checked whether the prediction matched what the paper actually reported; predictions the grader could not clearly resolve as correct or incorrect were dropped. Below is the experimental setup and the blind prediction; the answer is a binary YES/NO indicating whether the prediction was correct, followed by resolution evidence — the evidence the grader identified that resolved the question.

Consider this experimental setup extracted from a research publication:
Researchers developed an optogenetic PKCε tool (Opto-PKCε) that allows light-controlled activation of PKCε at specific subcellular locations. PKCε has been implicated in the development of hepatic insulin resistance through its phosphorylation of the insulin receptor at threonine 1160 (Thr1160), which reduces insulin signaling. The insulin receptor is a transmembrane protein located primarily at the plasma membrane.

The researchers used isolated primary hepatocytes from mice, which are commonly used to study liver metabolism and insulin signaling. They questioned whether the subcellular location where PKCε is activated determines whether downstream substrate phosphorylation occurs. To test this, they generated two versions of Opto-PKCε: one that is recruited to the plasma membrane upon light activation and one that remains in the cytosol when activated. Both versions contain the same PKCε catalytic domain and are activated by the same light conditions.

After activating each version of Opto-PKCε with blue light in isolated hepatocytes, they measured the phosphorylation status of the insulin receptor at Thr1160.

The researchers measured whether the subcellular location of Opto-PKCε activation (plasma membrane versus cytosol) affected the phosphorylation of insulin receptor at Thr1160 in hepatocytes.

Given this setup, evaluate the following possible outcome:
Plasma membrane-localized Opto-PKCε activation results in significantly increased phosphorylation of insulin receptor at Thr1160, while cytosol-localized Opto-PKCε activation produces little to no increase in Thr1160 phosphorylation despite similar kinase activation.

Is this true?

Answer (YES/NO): YES